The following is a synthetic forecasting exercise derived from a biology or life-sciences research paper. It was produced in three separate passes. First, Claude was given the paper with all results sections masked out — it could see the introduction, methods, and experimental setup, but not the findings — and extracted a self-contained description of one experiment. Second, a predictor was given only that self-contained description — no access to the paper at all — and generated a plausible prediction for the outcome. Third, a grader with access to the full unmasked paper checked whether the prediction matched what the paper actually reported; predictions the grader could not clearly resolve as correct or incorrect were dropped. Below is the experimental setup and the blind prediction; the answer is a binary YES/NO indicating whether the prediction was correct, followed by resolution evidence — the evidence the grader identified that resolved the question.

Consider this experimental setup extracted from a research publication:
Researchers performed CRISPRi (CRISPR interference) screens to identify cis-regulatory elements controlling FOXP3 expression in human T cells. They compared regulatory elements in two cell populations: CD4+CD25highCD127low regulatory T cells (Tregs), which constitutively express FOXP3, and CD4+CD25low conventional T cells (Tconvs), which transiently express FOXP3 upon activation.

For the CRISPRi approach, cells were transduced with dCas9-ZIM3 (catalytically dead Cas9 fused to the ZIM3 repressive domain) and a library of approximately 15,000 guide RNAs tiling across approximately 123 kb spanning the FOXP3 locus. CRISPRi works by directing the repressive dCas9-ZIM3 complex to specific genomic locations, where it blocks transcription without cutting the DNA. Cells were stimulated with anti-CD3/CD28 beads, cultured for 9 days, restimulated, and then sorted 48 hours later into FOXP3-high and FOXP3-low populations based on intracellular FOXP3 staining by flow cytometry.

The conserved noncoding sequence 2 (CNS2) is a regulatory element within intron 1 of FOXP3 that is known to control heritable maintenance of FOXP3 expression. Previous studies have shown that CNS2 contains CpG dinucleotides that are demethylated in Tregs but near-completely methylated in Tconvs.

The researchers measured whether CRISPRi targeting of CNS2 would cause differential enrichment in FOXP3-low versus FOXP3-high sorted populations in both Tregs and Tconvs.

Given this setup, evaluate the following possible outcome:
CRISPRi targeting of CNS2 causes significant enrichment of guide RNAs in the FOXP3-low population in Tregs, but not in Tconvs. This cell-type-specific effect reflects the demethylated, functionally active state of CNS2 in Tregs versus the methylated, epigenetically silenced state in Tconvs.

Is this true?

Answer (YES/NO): YES